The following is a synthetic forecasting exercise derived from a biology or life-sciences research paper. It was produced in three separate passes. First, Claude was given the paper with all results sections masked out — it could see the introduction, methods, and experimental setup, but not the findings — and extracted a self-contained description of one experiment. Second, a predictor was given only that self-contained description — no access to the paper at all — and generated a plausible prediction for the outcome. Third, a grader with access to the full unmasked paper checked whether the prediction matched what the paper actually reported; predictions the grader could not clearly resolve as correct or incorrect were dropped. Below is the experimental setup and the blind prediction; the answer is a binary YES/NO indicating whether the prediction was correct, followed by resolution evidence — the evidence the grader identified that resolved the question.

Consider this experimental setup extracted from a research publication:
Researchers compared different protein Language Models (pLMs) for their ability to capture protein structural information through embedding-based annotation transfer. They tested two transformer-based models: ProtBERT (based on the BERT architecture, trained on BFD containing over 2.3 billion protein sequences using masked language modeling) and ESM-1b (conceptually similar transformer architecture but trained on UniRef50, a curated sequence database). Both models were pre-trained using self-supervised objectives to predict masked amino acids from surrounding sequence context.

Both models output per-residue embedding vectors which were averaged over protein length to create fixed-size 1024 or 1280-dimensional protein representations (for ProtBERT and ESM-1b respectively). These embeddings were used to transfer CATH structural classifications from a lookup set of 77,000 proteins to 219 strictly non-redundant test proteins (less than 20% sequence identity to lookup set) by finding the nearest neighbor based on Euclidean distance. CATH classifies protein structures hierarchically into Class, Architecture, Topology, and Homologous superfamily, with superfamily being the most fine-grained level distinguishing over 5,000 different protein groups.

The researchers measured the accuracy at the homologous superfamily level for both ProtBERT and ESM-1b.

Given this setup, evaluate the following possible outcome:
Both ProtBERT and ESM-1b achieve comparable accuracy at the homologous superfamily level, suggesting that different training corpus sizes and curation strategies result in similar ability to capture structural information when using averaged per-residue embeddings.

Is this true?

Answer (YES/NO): NO